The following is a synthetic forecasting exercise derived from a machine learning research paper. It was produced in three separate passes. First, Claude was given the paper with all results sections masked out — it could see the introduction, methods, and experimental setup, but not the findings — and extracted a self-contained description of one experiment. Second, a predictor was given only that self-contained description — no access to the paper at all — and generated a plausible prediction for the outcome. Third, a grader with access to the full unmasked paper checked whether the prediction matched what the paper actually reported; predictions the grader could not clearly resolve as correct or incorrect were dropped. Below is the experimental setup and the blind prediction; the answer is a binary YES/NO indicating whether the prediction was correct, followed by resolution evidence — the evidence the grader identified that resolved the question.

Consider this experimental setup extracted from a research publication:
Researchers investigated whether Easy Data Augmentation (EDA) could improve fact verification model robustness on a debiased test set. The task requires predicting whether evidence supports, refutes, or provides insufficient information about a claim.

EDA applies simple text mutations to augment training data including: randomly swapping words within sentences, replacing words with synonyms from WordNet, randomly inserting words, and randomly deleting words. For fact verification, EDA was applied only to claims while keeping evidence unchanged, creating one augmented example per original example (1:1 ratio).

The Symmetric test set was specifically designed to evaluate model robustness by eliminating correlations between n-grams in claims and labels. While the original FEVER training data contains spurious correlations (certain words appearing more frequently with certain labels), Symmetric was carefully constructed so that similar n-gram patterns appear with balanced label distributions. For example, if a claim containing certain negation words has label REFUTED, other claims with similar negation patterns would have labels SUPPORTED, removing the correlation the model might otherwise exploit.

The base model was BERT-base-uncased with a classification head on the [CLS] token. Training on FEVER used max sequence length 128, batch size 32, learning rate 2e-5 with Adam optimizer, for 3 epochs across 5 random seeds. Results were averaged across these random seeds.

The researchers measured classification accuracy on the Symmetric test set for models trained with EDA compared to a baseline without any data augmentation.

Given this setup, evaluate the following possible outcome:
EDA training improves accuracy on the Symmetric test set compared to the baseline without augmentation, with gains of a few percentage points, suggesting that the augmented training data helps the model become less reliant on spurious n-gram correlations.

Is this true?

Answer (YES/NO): NO